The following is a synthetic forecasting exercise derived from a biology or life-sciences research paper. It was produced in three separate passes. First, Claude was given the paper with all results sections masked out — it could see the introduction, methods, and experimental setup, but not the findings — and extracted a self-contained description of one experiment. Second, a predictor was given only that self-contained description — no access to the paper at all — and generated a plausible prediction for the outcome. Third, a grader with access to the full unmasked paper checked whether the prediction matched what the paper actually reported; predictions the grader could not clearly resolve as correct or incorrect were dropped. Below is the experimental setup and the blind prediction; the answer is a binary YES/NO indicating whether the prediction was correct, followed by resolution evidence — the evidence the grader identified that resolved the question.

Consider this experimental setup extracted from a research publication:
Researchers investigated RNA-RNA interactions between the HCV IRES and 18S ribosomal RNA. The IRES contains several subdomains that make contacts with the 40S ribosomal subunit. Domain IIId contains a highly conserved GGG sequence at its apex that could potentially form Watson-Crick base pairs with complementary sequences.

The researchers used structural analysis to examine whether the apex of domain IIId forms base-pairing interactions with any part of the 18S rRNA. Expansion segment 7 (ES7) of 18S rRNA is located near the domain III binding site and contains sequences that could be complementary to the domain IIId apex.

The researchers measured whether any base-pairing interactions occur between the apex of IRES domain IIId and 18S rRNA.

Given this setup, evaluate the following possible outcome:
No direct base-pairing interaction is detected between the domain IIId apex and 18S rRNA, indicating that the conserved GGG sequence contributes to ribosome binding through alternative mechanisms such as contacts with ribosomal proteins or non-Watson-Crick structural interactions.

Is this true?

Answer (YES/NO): NO